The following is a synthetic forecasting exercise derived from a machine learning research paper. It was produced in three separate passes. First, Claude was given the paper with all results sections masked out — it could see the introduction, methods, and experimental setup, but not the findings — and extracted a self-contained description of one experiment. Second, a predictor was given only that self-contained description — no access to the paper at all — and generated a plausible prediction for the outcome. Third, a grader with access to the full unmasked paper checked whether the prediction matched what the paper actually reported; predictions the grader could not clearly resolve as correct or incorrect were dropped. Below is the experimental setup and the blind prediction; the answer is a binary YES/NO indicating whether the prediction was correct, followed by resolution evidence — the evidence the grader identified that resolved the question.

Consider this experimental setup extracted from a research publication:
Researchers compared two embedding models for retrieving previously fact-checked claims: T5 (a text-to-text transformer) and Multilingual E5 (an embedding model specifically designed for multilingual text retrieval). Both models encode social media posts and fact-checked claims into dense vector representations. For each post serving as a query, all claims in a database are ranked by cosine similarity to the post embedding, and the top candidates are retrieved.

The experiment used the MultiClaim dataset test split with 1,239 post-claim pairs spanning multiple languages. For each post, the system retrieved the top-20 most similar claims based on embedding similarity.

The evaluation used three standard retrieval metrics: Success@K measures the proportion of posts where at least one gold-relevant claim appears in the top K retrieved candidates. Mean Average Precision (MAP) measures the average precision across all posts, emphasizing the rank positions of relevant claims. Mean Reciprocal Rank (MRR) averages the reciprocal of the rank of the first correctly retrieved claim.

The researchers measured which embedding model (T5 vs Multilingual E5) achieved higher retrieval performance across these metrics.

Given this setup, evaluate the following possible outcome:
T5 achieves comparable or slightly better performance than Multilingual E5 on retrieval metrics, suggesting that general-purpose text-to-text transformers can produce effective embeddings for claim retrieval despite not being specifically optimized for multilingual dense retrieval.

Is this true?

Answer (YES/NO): YES